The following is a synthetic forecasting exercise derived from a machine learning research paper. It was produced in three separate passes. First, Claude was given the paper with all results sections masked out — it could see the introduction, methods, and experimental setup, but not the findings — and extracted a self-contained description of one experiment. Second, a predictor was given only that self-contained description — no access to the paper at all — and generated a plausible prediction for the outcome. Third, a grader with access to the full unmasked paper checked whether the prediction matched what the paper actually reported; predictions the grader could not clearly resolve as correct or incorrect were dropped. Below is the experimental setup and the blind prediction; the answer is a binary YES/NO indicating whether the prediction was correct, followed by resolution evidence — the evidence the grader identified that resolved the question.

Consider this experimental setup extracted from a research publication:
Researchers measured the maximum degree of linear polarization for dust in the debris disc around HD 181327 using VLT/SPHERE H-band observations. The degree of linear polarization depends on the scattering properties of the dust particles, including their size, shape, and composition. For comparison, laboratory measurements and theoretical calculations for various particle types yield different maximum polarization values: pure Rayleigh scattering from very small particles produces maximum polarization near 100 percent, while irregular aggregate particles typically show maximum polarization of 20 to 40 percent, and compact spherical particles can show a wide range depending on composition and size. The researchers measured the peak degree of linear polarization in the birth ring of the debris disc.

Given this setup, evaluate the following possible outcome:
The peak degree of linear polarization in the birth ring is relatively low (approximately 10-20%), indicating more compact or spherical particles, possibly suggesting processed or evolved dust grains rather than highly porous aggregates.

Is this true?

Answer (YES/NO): NO